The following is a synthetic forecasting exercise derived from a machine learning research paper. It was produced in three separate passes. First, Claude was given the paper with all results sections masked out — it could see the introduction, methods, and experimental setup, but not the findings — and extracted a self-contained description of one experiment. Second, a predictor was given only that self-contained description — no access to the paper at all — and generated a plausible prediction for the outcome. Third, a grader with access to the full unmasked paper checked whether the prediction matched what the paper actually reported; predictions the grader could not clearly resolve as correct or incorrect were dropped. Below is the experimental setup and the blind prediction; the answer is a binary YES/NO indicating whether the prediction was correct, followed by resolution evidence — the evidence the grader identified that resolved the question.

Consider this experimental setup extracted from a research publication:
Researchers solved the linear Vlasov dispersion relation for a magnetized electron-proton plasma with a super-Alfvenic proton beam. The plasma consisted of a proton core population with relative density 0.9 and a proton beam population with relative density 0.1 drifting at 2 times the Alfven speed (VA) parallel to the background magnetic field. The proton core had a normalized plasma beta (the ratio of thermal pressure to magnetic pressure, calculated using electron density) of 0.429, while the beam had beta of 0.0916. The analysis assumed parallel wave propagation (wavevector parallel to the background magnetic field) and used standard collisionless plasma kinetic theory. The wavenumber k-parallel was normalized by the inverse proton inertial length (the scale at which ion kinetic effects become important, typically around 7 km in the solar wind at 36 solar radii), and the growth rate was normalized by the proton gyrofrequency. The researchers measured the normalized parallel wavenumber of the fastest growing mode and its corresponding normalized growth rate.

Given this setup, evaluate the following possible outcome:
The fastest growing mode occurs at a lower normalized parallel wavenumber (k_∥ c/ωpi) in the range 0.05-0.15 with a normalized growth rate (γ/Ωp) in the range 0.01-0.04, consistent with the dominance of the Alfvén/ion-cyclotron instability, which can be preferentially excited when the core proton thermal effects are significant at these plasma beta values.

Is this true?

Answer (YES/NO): NO